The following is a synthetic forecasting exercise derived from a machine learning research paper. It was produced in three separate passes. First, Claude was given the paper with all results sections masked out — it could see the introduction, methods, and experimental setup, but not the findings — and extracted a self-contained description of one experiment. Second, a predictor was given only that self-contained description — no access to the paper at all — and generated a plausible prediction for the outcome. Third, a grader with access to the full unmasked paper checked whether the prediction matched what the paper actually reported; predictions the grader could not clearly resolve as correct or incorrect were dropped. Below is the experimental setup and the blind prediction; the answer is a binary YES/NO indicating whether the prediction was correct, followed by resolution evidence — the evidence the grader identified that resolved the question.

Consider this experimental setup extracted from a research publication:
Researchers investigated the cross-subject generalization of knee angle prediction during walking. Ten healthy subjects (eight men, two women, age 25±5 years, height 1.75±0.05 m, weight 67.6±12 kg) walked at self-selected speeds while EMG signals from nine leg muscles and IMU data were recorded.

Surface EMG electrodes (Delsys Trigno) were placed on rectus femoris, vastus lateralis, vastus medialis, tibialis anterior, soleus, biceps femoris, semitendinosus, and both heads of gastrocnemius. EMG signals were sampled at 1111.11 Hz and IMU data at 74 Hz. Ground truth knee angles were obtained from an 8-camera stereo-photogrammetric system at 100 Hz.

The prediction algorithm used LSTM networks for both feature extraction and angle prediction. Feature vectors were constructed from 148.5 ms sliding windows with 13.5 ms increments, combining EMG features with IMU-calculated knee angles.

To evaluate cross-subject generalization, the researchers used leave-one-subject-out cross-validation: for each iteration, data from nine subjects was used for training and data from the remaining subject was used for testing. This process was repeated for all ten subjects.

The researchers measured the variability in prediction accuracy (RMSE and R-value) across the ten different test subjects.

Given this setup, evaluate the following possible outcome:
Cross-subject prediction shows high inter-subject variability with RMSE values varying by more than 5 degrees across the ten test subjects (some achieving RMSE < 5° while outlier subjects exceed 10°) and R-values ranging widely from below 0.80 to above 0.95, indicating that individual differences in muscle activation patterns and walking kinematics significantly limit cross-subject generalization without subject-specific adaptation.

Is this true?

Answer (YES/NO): NO